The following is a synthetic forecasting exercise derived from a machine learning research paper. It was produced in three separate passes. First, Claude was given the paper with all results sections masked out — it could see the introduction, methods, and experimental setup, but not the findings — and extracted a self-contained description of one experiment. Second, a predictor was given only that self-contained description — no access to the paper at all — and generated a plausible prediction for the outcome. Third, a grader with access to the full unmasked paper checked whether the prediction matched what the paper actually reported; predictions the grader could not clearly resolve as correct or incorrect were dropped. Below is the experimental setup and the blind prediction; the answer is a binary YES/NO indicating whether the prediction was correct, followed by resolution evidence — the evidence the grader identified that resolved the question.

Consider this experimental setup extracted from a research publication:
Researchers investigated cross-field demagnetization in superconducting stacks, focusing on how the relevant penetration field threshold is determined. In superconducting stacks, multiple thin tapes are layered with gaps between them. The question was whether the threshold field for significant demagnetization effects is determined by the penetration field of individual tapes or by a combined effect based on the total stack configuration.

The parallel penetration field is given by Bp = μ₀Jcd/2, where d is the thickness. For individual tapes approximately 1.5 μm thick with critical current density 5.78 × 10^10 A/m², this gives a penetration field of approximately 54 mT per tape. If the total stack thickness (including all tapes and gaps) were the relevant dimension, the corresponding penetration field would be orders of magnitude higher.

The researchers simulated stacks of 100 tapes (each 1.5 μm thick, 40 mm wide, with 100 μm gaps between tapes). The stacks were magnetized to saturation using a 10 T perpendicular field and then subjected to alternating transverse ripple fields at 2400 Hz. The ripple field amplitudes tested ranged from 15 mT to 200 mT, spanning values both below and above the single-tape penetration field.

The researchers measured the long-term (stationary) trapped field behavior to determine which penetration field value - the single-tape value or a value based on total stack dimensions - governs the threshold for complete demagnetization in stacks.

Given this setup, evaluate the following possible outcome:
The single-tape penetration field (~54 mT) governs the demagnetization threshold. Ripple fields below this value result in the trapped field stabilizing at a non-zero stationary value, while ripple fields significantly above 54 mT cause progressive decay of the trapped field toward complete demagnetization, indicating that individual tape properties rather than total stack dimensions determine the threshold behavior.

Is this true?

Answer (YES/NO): YES